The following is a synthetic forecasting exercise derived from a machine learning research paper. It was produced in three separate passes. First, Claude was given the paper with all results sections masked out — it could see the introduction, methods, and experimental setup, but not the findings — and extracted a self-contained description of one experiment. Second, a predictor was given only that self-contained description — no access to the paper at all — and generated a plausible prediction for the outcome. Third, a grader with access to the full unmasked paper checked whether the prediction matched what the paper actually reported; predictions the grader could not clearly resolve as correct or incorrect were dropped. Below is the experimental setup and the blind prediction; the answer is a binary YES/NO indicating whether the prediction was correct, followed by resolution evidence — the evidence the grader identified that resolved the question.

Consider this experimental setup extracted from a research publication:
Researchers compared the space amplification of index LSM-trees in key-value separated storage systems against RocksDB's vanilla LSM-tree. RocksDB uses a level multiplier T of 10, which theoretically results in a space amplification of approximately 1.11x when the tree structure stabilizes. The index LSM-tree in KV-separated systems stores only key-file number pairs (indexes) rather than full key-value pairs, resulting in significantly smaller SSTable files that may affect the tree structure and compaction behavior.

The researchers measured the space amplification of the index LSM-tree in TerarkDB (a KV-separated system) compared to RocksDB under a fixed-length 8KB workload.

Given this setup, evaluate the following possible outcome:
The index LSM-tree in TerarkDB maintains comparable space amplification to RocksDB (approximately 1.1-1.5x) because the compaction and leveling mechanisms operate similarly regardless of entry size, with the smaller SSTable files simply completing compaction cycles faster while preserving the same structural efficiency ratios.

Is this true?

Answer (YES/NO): NO